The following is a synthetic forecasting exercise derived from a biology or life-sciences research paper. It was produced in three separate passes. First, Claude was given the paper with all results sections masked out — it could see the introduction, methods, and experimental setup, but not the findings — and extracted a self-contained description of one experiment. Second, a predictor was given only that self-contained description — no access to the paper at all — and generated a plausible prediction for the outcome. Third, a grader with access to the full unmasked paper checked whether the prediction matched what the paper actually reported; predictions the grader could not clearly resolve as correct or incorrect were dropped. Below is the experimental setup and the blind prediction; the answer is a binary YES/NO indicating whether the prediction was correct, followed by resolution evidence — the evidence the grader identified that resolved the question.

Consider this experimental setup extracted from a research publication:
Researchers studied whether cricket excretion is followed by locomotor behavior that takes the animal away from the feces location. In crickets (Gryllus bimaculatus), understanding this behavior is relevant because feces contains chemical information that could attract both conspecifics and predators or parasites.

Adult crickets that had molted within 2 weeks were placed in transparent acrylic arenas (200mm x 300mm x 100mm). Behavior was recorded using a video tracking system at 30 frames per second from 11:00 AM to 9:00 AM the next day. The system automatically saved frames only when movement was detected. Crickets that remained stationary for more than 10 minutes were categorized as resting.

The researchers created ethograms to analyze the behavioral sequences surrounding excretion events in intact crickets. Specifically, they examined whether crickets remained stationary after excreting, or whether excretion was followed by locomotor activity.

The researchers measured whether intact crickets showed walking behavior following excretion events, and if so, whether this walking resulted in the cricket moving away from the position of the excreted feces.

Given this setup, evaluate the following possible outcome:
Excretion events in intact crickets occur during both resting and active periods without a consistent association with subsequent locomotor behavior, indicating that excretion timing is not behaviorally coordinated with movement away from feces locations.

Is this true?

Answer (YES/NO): NO